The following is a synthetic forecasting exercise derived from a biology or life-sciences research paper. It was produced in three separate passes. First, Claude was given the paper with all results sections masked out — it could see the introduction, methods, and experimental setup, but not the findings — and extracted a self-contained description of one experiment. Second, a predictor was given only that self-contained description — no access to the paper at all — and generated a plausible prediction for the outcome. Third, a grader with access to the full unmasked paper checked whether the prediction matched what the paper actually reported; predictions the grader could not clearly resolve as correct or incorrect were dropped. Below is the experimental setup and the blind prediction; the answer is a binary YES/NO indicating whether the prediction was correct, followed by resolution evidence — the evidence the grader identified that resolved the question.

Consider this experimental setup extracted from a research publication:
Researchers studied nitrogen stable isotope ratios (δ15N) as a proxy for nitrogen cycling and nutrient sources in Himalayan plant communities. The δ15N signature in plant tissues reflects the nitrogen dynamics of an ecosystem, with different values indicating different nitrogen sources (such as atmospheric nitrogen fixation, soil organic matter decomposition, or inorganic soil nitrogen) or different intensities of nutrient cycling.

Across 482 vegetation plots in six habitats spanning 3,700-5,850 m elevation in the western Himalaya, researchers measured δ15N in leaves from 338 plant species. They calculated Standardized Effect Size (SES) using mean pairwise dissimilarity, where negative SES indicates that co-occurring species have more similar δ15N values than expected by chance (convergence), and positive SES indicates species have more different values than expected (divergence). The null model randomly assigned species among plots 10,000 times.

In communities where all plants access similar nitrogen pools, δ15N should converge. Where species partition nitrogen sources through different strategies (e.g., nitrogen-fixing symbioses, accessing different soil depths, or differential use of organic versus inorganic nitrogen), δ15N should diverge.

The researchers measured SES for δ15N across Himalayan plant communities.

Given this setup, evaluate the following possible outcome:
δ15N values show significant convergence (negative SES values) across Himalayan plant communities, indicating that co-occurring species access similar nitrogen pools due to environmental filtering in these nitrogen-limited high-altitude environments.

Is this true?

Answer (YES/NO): NO